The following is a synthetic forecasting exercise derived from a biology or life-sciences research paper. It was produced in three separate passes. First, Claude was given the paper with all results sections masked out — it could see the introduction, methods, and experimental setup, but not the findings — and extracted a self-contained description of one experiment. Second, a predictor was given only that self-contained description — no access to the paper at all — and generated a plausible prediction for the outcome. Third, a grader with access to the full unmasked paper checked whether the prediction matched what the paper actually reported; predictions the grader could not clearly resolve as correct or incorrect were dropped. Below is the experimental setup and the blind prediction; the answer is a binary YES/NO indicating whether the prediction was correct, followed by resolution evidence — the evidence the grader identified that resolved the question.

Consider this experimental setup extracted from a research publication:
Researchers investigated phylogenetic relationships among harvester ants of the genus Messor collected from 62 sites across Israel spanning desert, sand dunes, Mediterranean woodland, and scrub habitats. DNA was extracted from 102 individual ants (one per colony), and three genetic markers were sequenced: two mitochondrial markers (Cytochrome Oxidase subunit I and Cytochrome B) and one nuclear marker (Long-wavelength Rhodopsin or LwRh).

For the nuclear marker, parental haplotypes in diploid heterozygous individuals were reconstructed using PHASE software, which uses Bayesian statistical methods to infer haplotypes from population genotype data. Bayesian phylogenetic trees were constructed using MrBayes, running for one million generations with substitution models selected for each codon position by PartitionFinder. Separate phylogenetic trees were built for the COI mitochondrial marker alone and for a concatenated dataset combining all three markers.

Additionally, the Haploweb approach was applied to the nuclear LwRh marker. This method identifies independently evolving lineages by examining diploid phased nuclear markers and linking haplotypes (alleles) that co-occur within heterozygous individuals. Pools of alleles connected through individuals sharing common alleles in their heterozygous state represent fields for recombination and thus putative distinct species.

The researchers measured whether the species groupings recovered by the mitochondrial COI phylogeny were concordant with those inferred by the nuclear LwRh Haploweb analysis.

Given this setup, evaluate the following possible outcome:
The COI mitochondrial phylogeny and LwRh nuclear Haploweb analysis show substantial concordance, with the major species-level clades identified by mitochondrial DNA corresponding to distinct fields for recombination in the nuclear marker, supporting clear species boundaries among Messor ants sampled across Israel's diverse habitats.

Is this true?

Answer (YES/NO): NO